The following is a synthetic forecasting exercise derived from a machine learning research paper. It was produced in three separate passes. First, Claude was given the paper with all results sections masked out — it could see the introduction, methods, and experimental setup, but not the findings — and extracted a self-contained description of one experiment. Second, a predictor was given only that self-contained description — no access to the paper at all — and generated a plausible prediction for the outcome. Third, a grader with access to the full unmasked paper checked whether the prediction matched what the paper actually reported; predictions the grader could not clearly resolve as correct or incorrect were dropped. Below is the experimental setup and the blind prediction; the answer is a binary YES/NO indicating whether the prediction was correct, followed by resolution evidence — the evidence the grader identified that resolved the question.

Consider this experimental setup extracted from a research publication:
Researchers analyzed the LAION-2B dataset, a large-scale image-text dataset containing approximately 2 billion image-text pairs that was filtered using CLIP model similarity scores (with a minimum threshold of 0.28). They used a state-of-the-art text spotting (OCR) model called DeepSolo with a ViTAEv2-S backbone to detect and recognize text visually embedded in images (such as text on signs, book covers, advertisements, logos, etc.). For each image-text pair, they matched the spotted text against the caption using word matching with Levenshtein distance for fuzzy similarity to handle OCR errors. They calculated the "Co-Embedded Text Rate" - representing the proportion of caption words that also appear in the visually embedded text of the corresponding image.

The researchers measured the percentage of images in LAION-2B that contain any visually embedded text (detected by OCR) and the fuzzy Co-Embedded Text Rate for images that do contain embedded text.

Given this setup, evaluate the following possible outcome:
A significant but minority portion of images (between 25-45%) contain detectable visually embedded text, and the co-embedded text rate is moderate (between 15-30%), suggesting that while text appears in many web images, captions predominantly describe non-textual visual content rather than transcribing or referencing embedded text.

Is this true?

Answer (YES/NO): NO